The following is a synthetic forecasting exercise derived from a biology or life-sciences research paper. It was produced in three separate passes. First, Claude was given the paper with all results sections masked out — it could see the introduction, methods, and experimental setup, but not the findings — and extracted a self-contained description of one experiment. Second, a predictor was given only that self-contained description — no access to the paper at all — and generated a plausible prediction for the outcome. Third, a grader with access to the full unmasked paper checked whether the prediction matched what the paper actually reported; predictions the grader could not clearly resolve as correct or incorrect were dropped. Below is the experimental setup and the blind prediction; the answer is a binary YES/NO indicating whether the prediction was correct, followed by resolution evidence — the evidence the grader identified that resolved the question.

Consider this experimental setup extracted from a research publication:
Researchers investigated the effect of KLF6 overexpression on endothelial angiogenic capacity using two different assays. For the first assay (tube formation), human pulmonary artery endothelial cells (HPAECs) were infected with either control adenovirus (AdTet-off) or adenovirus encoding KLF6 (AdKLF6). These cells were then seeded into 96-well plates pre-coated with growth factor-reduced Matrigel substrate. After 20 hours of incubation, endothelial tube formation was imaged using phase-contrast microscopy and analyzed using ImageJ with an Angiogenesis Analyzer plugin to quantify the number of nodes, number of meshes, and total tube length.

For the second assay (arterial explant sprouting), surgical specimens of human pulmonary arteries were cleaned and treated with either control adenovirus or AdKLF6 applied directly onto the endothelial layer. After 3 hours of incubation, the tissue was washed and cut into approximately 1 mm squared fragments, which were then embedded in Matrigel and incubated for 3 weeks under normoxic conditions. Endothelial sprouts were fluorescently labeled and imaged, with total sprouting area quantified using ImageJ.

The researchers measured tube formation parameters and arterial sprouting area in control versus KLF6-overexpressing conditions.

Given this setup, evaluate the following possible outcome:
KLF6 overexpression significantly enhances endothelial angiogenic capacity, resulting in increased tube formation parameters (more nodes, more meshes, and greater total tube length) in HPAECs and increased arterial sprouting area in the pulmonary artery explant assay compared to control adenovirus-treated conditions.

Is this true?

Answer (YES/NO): YES